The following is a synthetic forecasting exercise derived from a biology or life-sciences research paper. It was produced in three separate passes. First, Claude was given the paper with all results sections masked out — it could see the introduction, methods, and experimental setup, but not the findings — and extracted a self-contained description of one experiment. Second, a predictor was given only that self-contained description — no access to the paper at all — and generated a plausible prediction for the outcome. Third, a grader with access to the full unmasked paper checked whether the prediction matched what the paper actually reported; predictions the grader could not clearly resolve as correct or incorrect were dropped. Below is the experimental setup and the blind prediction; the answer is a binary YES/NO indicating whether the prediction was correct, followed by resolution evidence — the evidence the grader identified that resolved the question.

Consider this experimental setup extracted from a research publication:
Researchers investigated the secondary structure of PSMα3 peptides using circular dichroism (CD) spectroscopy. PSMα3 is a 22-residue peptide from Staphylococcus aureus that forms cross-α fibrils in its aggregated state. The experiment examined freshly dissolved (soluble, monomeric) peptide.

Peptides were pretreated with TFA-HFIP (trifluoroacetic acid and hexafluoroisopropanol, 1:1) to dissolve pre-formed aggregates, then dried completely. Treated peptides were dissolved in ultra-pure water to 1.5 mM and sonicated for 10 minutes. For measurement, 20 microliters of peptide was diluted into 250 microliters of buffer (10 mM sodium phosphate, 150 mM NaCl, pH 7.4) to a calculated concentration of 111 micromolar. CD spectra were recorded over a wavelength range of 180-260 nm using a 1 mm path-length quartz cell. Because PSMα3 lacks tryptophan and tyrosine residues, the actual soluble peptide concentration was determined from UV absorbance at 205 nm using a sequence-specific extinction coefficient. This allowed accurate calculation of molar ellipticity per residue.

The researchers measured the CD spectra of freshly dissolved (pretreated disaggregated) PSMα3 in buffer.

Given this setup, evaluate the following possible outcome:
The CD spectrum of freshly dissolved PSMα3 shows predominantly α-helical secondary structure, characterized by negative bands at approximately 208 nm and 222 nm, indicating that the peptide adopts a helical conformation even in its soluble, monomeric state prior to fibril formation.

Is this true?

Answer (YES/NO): YES